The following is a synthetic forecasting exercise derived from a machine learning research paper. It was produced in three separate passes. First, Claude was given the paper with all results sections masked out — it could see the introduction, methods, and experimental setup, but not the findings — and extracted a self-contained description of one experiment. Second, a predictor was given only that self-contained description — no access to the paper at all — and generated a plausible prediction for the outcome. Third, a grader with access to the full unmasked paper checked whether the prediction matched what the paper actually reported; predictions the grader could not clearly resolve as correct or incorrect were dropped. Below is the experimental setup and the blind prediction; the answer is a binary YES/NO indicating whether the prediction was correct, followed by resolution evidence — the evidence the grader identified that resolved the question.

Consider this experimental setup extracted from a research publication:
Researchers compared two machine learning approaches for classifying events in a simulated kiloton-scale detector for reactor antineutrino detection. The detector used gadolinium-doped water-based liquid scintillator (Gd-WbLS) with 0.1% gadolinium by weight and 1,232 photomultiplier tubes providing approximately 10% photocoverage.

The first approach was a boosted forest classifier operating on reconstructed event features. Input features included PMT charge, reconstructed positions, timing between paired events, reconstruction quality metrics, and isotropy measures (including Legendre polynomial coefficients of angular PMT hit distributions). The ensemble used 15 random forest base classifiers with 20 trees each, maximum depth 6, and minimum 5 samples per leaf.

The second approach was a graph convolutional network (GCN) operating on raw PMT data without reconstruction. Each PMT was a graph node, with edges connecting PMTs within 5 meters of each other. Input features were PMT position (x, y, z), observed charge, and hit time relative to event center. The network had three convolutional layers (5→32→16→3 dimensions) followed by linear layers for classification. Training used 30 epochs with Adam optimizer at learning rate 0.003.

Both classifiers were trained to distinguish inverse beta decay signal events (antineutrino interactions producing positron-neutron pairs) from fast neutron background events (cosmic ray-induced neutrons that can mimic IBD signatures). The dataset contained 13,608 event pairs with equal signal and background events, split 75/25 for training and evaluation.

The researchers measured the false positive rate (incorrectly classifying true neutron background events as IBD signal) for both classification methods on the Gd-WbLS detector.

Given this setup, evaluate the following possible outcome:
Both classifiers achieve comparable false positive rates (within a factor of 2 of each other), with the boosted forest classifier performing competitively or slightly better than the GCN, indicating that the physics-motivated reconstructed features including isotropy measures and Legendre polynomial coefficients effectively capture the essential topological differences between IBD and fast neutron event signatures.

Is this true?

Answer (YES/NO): NO